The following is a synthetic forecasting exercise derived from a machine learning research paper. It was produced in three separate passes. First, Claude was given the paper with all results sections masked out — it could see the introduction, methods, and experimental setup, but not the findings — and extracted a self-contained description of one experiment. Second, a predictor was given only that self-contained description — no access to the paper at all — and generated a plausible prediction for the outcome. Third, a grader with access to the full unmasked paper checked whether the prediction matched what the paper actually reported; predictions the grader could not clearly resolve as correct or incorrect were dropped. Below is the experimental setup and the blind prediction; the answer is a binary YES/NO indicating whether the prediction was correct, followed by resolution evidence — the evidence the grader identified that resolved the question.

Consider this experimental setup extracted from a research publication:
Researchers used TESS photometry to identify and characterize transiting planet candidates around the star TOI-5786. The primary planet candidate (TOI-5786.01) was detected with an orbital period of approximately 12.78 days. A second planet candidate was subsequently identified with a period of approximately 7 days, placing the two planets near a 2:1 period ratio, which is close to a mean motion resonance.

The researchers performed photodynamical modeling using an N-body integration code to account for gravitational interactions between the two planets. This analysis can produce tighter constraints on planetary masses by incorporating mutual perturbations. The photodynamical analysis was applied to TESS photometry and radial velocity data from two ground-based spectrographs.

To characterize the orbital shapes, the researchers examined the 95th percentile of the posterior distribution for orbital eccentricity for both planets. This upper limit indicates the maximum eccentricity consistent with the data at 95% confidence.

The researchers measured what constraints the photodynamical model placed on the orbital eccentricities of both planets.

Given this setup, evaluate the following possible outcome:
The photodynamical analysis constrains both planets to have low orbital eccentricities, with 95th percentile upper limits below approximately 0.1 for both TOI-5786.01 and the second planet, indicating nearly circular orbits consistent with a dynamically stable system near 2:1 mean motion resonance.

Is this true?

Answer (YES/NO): YES